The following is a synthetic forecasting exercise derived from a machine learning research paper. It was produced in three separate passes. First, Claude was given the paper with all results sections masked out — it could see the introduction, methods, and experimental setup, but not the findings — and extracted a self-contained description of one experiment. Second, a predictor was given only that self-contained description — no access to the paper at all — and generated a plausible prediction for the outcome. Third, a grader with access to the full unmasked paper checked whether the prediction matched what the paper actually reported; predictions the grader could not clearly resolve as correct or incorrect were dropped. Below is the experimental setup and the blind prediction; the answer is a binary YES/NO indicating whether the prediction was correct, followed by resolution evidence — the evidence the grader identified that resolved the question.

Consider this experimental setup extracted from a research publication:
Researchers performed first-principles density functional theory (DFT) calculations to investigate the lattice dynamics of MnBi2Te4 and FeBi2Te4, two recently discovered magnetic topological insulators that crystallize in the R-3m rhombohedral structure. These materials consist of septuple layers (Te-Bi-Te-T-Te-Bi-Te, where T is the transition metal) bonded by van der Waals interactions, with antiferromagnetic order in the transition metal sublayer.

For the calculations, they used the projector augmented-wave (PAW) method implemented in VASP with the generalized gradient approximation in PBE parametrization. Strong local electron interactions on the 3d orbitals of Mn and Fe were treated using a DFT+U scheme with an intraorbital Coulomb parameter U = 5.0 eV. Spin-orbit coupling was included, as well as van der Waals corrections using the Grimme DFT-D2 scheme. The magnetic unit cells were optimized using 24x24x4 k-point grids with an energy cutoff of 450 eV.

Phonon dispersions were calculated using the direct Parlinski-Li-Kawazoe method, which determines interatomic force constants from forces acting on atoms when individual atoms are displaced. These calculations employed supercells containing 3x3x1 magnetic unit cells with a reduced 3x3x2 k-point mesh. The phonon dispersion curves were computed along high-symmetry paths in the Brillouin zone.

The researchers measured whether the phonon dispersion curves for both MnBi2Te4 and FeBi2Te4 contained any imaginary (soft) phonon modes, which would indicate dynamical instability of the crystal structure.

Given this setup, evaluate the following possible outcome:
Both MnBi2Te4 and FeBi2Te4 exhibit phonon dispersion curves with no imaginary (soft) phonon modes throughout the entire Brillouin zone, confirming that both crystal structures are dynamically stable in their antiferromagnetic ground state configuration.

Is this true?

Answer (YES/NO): YES